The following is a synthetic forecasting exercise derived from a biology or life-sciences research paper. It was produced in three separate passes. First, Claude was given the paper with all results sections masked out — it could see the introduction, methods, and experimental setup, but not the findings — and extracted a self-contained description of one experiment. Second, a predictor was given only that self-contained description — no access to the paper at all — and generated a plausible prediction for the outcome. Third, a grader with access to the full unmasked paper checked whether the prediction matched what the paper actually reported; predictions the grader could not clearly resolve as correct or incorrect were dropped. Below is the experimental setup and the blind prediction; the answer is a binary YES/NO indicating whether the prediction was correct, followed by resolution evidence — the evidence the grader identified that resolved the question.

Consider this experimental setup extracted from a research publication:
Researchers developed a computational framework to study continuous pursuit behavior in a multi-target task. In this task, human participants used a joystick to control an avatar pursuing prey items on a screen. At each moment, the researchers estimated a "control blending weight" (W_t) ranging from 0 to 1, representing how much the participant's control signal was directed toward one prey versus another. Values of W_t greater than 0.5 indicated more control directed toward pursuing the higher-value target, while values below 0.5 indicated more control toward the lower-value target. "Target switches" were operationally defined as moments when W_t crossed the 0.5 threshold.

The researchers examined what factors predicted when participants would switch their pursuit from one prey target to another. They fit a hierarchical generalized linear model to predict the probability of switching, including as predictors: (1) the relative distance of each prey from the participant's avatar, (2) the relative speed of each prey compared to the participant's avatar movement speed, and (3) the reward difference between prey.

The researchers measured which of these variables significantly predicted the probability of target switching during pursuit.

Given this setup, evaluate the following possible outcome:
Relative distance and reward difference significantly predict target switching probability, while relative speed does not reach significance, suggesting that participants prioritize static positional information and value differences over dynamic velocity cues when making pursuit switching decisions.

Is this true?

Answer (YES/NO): NO